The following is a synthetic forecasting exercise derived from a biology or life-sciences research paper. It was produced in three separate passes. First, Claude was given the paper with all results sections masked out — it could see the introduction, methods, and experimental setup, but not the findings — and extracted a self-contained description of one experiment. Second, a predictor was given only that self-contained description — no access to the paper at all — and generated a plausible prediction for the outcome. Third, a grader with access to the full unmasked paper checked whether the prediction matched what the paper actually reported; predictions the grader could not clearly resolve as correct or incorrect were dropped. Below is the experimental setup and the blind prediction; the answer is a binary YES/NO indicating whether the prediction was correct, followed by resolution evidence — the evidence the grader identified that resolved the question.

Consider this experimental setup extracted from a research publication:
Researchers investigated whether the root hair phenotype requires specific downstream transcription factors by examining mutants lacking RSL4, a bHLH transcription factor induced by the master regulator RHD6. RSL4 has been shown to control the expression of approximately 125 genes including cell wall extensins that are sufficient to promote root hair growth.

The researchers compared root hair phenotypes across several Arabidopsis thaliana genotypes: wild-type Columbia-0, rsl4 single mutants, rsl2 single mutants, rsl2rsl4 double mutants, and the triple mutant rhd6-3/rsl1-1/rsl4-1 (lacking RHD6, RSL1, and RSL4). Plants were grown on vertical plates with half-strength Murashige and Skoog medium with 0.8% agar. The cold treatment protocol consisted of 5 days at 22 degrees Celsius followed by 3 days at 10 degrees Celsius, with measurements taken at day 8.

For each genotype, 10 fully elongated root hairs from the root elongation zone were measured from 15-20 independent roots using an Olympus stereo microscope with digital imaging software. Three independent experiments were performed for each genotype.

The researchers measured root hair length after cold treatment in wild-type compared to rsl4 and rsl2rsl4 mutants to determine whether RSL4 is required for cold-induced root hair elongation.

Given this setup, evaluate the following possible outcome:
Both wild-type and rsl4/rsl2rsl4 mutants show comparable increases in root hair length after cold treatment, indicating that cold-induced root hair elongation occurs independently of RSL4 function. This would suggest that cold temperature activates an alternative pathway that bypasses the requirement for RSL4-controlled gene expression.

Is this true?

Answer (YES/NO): NO